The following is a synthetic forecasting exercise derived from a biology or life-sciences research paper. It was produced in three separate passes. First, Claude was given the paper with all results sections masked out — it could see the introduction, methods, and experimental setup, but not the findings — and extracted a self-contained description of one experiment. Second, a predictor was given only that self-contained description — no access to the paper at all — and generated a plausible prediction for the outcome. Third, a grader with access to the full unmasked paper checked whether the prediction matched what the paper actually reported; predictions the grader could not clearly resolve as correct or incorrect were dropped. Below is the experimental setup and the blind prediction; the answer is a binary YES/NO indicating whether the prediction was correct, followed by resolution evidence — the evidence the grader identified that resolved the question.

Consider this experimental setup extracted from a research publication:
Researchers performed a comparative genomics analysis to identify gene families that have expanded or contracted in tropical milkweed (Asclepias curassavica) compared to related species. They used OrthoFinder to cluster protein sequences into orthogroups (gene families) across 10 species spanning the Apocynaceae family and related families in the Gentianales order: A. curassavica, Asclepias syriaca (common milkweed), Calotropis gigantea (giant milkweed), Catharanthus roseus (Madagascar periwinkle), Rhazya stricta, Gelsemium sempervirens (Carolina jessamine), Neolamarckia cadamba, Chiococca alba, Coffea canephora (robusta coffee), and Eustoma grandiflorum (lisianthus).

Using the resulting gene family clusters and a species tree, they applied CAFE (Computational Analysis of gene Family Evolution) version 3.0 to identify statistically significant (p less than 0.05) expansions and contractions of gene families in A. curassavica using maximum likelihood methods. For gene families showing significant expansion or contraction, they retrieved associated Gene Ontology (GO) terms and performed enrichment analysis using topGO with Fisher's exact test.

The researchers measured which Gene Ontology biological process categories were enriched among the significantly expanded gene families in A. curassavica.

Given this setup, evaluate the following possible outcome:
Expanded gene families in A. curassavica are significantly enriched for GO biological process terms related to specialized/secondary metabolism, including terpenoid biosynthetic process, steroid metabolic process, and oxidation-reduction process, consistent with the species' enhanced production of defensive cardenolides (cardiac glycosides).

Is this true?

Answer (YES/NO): NO